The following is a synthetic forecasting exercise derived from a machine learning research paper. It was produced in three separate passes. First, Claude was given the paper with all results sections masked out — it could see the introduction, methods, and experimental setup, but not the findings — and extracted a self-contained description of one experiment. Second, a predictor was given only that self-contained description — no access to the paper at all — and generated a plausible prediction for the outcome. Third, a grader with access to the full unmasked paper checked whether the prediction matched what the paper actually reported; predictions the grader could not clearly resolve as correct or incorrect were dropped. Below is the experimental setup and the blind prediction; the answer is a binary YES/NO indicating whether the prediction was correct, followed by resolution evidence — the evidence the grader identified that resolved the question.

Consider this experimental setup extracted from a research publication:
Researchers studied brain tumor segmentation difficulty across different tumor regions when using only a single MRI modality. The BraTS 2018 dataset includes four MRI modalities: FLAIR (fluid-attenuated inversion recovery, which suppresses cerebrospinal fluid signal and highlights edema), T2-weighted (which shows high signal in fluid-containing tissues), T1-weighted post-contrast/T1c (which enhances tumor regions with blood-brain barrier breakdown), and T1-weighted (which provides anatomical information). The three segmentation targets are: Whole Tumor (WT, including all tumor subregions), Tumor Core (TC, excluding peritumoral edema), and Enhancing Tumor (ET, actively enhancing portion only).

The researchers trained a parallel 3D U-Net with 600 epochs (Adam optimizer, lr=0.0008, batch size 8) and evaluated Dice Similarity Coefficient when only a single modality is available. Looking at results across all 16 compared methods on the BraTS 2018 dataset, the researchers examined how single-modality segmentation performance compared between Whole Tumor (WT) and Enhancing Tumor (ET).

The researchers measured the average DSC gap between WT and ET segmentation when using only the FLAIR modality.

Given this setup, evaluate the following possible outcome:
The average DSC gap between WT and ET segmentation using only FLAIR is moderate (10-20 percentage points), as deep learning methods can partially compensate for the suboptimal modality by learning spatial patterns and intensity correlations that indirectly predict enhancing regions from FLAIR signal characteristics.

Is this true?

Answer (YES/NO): NO